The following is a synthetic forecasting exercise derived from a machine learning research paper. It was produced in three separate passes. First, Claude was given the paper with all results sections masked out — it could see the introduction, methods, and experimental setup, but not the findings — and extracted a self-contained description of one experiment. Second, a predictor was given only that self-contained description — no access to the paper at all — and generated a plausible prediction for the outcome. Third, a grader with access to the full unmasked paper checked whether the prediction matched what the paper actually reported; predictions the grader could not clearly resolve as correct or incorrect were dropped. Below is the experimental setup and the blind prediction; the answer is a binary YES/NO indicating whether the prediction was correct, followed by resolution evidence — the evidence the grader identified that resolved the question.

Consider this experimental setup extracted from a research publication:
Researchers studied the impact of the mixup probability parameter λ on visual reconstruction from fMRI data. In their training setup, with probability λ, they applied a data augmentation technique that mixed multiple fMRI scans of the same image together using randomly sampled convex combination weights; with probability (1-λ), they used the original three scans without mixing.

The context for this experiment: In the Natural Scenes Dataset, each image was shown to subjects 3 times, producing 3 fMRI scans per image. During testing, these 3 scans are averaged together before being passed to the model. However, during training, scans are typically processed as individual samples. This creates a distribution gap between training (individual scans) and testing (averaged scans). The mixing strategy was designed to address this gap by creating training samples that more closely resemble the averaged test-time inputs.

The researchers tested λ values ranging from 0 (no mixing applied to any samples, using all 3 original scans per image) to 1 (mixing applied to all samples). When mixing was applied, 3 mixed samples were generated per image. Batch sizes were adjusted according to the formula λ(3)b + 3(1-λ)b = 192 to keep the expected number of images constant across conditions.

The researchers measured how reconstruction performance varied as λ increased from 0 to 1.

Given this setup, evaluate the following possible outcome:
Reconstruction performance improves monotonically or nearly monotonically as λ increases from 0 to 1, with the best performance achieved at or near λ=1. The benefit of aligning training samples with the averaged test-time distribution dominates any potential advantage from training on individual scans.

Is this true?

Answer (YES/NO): NO